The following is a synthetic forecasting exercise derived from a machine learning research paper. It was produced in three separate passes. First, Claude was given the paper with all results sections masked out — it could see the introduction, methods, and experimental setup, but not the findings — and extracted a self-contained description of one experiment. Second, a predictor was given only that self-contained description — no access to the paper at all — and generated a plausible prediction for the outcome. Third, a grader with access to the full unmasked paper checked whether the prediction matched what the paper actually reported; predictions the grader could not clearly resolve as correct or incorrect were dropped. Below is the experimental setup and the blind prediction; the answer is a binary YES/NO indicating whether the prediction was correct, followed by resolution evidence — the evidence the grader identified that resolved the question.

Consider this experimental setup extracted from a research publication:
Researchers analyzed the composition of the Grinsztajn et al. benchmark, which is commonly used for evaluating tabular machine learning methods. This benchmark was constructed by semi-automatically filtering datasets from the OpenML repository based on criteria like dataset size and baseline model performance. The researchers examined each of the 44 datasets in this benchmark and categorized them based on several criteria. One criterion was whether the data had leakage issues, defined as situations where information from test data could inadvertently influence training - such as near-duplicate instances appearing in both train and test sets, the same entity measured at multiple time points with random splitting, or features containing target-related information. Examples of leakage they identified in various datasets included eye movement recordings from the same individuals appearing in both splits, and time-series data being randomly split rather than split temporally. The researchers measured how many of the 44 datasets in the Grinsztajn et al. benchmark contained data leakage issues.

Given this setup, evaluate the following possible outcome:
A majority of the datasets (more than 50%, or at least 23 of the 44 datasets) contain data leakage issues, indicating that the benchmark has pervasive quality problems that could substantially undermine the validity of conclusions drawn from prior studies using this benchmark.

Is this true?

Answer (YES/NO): NO